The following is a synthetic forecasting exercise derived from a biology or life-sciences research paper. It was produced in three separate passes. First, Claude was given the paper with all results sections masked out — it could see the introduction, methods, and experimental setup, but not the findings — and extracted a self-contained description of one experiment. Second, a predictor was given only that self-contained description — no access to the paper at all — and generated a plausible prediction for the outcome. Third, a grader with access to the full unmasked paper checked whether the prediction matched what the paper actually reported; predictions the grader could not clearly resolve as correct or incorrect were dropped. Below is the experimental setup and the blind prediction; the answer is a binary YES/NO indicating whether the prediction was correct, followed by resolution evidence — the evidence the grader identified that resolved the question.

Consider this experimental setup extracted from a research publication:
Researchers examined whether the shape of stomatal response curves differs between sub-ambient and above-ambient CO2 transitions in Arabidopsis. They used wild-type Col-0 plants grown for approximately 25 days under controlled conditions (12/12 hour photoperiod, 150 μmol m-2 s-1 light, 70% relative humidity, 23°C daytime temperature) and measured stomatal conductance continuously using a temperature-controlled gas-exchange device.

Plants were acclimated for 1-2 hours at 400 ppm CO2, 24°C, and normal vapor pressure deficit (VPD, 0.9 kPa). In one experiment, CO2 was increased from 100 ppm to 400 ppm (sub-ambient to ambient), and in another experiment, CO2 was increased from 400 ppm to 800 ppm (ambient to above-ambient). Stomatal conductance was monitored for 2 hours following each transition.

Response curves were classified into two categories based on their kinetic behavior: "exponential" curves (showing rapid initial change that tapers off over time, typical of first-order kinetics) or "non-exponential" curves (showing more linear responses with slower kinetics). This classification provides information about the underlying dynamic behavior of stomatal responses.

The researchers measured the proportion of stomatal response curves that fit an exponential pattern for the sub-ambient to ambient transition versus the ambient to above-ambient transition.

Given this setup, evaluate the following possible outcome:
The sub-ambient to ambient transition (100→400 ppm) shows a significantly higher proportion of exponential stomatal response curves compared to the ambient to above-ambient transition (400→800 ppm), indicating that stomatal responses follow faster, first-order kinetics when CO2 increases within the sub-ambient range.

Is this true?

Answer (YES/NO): NO